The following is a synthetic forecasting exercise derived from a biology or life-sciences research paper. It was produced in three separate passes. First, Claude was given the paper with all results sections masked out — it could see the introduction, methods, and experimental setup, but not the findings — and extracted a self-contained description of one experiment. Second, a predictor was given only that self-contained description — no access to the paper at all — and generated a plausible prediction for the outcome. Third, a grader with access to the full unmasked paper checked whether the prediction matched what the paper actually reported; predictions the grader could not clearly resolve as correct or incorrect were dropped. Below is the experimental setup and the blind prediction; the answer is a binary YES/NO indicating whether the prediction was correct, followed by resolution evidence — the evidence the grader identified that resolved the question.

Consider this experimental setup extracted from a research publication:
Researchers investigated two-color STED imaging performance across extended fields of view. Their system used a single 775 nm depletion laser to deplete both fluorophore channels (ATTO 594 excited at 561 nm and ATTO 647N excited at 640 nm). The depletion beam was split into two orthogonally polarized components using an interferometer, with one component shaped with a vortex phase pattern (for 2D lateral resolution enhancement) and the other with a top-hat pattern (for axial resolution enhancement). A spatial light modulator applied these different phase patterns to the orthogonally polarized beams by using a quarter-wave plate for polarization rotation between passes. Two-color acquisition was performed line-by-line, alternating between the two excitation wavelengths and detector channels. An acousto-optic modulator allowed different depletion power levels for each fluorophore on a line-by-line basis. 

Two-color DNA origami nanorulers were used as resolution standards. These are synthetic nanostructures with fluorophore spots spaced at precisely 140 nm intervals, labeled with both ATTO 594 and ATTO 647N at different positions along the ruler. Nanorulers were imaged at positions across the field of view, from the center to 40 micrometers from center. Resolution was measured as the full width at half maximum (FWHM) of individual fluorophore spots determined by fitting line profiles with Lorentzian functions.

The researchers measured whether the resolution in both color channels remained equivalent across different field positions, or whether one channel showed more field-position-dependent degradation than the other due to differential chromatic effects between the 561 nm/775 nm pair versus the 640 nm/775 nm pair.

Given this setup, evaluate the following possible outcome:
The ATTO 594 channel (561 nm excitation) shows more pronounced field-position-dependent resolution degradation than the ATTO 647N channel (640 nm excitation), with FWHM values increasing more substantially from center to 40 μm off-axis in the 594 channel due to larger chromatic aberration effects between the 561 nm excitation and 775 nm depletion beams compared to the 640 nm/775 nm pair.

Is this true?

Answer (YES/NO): NO